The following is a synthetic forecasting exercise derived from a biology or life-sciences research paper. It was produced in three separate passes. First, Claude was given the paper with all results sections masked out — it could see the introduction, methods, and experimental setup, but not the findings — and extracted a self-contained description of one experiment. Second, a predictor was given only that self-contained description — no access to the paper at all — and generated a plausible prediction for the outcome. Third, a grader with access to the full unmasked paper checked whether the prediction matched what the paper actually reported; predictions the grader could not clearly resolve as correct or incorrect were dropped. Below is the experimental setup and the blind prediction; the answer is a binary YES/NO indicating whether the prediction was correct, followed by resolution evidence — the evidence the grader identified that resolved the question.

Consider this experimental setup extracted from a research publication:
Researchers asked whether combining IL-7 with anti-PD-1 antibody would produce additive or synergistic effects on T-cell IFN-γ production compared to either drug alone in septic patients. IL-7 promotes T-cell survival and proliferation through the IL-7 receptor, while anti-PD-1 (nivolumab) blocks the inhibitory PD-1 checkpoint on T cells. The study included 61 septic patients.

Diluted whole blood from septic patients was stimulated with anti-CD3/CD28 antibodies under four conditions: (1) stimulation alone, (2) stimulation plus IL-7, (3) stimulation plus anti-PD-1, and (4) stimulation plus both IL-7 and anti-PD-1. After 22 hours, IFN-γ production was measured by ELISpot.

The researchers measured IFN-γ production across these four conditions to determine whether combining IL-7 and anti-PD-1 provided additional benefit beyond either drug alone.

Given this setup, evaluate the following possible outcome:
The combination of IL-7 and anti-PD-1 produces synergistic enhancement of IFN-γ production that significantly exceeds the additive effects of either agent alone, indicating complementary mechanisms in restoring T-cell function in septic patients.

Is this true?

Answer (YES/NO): NO